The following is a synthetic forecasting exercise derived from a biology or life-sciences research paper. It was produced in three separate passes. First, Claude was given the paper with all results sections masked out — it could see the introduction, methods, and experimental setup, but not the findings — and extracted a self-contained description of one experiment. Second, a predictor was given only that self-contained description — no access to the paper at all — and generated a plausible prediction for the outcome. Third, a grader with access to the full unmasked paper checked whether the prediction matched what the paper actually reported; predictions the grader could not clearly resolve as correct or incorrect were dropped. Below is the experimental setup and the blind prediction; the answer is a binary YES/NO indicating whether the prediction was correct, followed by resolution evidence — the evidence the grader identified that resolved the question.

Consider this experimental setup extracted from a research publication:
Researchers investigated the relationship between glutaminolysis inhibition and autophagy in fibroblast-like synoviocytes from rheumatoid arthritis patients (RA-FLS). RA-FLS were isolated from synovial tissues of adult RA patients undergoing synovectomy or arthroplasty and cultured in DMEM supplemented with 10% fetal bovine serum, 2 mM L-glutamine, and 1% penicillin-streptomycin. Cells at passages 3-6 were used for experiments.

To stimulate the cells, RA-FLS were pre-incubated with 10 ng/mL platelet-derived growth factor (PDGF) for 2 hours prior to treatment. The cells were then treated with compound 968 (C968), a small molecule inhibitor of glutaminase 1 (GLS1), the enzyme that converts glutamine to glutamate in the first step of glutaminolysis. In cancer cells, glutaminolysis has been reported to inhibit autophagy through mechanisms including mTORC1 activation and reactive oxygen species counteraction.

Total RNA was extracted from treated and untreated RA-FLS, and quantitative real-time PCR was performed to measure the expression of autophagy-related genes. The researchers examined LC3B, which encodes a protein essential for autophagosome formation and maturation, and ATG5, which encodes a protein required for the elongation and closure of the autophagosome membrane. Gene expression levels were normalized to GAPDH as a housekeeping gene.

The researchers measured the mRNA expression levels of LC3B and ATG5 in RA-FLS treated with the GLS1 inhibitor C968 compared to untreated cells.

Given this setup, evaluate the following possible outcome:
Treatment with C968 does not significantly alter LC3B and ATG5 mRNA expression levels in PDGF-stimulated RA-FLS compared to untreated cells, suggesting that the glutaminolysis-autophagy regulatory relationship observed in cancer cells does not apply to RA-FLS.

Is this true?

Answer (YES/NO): NO